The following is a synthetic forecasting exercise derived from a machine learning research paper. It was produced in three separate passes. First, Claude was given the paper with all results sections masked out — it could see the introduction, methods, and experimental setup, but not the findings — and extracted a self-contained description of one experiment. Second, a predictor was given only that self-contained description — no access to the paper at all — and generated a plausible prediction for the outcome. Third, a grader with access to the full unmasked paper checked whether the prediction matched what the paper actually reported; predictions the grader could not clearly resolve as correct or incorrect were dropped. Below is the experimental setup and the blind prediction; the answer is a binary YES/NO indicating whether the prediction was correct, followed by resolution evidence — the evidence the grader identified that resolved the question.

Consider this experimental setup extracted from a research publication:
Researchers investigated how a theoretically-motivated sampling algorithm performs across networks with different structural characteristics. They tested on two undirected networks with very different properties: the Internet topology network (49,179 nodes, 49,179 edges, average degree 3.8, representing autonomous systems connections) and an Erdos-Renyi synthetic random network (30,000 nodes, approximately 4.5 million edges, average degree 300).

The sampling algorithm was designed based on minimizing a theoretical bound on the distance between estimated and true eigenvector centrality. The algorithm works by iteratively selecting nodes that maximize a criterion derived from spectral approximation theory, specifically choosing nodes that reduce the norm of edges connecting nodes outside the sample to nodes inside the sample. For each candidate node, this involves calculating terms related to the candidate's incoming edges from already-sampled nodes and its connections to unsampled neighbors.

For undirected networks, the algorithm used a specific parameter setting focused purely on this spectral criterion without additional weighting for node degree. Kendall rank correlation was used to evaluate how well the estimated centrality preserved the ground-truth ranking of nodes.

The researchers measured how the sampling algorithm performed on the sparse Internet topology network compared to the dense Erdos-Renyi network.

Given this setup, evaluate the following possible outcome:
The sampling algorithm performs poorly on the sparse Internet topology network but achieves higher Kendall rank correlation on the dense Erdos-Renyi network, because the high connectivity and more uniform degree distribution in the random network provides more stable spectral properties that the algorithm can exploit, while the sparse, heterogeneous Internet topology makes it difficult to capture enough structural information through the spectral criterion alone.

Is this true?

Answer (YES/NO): NO